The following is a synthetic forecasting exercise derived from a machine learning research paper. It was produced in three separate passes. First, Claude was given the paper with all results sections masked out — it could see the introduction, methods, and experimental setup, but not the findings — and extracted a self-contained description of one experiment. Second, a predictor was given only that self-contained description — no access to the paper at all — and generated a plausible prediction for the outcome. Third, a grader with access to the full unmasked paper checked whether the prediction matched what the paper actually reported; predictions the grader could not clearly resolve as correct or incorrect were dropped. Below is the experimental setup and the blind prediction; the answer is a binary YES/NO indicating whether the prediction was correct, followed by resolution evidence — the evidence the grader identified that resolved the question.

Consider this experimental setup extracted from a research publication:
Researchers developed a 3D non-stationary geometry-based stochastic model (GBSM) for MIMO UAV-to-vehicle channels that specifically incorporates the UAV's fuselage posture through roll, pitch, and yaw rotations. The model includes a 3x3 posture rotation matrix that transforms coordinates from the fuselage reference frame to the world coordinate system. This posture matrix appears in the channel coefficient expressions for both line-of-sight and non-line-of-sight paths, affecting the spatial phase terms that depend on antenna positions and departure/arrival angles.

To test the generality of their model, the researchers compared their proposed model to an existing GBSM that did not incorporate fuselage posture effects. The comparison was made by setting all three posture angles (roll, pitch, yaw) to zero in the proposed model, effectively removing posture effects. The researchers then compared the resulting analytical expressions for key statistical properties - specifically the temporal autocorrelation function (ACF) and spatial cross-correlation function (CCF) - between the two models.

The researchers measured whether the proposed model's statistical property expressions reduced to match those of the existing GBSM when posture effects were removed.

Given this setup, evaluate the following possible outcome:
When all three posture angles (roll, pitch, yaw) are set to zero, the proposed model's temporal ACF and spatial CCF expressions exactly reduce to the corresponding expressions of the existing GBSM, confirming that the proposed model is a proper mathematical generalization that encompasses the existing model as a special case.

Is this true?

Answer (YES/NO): YES